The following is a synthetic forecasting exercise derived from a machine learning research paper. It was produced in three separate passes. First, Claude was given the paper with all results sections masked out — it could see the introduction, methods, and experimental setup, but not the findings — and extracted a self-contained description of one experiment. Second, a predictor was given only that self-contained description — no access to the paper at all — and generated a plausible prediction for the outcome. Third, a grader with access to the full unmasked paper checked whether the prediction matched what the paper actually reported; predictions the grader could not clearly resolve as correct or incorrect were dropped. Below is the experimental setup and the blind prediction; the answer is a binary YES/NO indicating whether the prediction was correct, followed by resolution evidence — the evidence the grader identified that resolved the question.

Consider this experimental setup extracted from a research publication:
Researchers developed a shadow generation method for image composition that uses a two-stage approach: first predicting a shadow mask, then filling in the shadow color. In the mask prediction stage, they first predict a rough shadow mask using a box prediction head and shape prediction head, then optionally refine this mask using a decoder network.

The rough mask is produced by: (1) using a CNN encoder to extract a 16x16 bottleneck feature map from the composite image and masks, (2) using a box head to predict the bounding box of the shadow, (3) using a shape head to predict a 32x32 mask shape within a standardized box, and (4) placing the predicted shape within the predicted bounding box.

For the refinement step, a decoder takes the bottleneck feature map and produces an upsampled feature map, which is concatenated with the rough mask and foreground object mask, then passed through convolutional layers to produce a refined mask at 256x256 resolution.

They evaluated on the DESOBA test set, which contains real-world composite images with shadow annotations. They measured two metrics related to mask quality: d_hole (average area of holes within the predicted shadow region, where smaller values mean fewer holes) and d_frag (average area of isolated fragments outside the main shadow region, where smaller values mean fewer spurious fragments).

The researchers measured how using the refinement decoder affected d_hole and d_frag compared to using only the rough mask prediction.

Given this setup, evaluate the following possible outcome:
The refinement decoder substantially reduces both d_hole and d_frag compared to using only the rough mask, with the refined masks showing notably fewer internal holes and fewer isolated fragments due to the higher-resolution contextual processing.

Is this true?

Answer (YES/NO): NO